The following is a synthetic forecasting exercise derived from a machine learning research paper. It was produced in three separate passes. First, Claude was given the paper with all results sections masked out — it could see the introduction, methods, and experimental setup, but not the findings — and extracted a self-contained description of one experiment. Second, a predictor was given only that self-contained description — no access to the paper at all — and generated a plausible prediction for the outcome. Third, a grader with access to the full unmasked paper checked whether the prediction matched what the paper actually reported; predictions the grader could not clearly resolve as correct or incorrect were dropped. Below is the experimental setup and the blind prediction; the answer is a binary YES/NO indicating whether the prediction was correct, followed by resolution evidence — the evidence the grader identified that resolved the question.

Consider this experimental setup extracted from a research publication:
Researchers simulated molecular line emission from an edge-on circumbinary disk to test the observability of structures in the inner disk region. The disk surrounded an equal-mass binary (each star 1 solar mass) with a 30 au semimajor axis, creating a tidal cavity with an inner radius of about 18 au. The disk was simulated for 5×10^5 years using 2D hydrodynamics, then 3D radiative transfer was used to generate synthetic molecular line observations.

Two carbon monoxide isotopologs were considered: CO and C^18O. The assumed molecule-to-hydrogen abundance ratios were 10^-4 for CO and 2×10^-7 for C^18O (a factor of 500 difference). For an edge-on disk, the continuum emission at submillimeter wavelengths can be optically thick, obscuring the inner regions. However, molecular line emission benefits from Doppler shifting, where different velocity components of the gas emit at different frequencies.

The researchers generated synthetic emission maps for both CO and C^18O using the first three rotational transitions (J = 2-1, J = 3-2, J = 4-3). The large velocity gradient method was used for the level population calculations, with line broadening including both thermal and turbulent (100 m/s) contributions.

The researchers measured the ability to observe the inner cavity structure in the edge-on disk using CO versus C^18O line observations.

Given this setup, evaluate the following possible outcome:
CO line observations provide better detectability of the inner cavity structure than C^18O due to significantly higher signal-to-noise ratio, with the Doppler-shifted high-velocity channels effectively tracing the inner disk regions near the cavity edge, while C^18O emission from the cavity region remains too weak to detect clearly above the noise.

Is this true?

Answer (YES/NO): NO